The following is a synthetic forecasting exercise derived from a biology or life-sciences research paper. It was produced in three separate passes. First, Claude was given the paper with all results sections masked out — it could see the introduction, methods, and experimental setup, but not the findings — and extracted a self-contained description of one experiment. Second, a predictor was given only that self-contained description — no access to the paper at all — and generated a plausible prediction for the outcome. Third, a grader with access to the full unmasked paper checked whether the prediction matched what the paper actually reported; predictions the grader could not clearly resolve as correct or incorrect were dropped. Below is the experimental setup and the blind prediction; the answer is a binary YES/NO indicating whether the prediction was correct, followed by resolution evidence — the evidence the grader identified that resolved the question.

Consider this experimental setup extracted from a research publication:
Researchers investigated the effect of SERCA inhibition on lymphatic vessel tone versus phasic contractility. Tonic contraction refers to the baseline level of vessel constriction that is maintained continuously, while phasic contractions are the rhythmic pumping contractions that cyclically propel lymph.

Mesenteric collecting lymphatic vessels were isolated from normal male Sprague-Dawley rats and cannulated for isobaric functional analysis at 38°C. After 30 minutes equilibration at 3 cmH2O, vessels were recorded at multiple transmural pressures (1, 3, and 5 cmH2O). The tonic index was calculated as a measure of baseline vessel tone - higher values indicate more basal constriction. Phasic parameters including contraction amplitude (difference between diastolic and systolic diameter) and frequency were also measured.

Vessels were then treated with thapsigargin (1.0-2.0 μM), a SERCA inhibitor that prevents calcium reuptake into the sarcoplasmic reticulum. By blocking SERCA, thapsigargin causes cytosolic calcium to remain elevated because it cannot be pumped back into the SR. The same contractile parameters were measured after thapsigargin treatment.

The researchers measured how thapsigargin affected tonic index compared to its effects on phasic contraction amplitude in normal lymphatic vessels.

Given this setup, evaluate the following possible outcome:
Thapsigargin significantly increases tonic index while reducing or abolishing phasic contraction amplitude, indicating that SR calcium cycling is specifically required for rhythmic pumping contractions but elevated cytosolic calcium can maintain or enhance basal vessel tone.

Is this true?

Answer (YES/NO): NO